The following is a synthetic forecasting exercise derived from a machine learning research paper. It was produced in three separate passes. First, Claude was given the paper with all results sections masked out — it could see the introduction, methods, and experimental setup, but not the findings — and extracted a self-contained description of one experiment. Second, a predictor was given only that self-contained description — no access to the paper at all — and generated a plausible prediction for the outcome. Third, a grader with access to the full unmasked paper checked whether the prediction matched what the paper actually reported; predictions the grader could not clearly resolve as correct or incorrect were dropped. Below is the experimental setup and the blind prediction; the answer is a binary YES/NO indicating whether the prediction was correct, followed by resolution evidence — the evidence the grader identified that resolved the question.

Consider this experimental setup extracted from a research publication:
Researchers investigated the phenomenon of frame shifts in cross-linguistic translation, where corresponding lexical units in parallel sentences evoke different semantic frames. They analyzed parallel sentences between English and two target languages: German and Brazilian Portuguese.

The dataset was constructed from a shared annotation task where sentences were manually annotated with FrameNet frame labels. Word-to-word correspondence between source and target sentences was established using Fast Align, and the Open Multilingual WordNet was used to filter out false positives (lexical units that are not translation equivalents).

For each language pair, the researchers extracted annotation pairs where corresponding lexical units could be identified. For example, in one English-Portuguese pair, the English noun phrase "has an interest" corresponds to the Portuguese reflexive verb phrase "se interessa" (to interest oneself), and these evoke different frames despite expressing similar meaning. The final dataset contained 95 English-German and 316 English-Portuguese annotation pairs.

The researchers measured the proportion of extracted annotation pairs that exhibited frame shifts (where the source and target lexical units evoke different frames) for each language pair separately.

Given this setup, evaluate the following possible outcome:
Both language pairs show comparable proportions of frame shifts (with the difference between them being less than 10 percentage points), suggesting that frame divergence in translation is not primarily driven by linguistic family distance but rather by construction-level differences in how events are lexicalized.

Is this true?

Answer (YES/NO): NO